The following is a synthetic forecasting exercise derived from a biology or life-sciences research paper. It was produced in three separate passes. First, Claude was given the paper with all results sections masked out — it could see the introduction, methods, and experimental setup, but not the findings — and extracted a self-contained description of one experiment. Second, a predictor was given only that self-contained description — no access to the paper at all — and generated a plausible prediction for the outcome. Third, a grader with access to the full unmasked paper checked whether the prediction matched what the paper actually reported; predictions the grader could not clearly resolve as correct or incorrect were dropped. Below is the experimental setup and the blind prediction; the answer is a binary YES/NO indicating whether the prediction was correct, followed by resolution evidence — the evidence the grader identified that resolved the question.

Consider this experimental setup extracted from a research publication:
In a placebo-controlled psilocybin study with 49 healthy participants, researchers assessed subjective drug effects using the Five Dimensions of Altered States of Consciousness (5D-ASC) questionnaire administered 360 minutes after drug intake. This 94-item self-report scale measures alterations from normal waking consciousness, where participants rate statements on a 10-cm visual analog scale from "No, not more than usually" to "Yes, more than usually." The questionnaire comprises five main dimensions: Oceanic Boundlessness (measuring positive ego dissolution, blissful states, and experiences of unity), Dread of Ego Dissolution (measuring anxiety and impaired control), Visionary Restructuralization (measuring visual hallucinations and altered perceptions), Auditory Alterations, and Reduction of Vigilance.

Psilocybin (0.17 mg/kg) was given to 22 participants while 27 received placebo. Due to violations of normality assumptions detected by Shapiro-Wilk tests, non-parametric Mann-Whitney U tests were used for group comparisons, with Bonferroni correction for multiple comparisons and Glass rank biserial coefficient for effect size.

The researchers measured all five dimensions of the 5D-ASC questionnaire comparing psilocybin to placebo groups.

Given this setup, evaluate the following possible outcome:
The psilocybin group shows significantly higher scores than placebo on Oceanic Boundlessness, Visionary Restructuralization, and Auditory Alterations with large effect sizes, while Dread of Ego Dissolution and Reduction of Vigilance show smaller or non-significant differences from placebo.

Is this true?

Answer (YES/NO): NO